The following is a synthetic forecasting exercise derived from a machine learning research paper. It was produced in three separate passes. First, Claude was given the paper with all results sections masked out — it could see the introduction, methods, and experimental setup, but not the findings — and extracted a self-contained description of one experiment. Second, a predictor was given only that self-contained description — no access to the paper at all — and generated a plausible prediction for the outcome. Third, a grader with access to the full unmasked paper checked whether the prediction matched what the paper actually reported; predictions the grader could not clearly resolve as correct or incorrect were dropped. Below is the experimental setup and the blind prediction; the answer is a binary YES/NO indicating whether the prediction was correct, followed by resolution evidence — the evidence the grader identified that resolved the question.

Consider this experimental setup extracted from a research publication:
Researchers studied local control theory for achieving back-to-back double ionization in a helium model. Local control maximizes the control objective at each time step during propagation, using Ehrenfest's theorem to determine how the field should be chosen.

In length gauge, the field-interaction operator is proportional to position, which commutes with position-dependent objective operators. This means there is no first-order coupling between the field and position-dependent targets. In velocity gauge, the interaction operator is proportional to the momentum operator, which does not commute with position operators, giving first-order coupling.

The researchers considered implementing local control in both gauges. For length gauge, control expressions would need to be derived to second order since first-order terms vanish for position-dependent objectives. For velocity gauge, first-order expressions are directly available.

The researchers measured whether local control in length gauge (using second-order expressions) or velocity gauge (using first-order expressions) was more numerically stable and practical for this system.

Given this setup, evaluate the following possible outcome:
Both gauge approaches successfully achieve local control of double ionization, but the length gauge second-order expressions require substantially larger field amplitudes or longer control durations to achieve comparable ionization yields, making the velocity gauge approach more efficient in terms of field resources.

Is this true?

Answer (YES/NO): NO